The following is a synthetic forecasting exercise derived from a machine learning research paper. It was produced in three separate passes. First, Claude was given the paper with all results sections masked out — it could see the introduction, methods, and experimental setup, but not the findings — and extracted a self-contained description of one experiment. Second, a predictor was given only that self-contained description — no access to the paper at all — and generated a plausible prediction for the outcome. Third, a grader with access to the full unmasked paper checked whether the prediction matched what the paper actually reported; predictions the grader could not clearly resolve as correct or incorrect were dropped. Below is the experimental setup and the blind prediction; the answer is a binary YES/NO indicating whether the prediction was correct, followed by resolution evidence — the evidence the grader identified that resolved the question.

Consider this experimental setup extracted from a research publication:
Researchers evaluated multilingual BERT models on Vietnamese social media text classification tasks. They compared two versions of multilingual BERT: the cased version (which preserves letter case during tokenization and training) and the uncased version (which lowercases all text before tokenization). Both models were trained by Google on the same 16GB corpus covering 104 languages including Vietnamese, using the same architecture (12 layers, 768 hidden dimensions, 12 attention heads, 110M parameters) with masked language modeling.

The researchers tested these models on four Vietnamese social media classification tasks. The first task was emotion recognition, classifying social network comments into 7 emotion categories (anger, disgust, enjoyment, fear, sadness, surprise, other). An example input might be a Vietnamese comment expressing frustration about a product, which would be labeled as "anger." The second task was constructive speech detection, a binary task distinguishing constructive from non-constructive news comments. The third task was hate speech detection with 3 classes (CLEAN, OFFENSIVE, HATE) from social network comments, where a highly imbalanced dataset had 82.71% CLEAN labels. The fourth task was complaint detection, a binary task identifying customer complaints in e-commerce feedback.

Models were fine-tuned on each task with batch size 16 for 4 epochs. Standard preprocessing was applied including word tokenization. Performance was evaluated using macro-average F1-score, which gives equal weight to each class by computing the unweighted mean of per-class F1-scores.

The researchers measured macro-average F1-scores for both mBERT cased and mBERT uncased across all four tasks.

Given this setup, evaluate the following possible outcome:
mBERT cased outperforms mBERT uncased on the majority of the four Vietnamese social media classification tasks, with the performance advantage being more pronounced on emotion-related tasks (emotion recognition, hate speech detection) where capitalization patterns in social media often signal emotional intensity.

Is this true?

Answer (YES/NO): NO